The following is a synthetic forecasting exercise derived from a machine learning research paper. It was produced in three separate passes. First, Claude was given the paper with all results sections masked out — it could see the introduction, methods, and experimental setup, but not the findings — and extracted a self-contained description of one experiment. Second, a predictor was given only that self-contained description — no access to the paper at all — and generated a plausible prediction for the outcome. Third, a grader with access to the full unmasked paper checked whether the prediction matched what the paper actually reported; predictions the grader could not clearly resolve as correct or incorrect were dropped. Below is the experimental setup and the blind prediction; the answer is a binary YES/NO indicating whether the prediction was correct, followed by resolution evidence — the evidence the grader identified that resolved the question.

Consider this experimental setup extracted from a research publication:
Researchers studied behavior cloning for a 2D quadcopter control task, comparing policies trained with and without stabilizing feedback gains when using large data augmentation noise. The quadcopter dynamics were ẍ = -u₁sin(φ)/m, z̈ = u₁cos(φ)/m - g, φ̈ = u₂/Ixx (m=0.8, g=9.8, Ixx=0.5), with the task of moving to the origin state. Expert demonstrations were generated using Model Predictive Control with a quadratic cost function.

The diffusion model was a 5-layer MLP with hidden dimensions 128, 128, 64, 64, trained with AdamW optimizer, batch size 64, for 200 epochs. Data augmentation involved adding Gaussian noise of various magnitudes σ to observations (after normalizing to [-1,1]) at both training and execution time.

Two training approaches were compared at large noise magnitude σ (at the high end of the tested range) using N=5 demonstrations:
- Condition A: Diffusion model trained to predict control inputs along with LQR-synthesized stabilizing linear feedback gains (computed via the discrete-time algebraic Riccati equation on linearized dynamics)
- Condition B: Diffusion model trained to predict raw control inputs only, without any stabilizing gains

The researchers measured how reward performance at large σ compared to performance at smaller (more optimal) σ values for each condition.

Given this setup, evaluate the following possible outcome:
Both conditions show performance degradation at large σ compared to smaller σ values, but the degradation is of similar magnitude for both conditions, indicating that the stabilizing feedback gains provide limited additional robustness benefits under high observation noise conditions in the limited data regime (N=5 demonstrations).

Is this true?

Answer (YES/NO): NO